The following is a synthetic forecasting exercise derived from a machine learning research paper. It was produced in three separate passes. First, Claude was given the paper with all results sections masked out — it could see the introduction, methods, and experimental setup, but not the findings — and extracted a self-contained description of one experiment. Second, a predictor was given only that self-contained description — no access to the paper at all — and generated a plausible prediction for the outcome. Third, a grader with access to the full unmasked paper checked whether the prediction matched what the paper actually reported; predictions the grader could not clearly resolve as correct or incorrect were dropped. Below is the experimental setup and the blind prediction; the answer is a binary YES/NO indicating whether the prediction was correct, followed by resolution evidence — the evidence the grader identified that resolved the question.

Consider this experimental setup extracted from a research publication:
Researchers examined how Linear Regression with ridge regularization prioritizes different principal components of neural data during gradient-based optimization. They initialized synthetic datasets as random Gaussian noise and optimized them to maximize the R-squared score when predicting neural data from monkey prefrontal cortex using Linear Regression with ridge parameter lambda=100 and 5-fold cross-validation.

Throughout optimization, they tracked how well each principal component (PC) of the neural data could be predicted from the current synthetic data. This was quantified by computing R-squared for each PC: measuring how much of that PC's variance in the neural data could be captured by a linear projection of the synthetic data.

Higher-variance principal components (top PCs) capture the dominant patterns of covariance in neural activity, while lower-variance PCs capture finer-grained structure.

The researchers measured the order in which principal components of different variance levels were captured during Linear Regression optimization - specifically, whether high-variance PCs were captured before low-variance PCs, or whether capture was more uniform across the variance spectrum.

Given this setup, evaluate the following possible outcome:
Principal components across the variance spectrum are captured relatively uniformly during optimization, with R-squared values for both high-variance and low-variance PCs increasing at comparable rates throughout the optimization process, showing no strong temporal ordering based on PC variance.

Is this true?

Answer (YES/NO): NO